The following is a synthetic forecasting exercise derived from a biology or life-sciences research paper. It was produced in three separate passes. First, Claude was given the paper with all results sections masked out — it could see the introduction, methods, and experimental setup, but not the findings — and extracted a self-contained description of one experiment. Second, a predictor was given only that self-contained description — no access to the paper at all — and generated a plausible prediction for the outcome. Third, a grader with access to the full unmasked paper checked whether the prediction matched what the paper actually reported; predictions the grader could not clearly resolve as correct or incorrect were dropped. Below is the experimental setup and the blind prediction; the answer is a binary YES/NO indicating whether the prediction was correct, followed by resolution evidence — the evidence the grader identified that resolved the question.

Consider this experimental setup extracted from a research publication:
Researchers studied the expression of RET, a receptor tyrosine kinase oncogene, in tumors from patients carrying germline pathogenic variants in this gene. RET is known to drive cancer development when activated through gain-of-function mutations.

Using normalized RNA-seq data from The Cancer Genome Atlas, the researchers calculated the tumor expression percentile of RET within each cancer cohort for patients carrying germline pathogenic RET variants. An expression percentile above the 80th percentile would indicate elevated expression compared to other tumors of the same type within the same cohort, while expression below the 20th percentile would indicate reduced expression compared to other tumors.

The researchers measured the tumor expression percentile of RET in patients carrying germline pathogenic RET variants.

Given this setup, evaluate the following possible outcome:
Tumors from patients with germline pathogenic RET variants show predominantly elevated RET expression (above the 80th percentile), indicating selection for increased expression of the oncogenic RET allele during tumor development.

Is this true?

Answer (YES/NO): YES